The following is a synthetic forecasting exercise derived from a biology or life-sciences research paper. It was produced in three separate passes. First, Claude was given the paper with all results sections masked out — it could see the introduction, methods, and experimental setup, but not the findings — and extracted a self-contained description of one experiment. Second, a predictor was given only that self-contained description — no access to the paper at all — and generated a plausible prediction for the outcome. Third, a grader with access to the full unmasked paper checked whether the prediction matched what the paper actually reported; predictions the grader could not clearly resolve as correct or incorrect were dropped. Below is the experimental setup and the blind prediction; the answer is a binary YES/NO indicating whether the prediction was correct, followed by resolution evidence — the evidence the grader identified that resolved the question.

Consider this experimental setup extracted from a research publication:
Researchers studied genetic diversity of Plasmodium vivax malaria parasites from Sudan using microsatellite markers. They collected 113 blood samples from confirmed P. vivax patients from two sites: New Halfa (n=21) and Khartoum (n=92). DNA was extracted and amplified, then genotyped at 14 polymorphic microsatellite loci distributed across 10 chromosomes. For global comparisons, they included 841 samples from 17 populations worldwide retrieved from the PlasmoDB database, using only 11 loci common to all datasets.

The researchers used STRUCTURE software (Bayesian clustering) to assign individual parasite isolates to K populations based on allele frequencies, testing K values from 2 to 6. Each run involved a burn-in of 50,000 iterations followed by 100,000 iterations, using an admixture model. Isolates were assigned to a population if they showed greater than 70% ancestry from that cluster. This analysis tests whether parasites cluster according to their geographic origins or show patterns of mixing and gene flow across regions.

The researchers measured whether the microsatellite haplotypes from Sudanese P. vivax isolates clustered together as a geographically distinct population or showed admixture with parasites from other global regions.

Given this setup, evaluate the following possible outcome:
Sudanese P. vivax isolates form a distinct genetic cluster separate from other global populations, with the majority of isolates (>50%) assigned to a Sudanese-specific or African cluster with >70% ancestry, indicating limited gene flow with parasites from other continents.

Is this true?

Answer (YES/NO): YES